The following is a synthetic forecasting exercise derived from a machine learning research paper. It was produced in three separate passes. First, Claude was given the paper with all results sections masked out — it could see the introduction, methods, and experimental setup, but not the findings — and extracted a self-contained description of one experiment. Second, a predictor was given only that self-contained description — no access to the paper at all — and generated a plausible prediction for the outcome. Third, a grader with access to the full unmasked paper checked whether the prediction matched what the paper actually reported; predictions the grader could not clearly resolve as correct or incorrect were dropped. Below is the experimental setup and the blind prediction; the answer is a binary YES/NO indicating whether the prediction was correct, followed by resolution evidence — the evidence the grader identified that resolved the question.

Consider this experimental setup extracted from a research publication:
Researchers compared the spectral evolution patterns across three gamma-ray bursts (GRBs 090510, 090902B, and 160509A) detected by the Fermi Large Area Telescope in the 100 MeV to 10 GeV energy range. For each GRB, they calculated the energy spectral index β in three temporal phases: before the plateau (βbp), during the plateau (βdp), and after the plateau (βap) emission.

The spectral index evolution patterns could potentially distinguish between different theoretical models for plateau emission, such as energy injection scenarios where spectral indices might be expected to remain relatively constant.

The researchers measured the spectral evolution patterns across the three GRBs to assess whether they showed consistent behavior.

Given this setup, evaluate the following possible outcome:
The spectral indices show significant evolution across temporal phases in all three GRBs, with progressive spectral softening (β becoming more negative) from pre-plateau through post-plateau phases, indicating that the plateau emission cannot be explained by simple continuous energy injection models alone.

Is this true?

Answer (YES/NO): NO